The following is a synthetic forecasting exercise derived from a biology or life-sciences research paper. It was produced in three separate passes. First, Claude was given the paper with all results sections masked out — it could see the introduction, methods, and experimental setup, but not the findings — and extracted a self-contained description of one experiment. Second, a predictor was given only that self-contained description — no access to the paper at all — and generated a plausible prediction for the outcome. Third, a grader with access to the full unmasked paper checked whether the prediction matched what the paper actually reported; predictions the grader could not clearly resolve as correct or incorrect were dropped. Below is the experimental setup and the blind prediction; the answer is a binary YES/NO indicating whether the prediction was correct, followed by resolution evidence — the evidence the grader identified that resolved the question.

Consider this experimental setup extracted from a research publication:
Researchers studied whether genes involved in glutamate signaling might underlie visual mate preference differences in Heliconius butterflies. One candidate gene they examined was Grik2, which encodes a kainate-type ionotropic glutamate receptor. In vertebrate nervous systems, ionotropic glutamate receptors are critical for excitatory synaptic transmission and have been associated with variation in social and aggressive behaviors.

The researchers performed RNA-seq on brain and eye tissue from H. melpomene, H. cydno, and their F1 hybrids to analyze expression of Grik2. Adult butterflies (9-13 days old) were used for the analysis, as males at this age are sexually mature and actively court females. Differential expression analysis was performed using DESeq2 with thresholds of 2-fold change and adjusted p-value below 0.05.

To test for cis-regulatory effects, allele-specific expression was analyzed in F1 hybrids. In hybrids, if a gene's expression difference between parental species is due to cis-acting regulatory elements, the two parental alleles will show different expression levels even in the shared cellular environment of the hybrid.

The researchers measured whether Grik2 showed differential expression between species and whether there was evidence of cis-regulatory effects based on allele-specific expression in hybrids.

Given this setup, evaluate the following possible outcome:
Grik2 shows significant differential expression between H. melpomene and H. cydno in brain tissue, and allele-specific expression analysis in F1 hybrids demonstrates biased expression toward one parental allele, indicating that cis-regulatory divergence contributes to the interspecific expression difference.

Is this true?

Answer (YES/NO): YES